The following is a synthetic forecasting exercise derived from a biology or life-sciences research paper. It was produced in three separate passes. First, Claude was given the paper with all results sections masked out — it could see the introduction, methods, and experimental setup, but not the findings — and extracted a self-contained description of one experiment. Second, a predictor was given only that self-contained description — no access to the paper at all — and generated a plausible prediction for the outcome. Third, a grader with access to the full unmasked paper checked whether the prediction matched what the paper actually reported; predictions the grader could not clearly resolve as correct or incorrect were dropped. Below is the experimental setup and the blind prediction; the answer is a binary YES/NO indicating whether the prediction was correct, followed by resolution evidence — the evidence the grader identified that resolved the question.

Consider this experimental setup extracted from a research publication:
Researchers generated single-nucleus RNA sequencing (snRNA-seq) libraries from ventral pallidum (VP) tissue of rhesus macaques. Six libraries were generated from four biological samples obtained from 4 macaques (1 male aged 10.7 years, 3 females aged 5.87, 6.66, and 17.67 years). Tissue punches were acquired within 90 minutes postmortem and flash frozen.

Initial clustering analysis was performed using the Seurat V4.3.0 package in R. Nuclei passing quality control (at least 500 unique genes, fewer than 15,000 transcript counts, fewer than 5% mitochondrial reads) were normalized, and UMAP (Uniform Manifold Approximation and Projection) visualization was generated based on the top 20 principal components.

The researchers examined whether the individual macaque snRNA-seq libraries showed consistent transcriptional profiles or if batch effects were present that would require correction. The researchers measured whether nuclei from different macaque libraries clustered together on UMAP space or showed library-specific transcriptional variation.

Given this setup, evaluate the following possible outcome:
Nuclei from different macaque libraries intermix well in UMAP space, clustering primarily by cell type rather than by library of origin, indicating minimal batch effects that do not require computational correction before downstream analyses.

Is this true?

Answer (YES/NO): NO